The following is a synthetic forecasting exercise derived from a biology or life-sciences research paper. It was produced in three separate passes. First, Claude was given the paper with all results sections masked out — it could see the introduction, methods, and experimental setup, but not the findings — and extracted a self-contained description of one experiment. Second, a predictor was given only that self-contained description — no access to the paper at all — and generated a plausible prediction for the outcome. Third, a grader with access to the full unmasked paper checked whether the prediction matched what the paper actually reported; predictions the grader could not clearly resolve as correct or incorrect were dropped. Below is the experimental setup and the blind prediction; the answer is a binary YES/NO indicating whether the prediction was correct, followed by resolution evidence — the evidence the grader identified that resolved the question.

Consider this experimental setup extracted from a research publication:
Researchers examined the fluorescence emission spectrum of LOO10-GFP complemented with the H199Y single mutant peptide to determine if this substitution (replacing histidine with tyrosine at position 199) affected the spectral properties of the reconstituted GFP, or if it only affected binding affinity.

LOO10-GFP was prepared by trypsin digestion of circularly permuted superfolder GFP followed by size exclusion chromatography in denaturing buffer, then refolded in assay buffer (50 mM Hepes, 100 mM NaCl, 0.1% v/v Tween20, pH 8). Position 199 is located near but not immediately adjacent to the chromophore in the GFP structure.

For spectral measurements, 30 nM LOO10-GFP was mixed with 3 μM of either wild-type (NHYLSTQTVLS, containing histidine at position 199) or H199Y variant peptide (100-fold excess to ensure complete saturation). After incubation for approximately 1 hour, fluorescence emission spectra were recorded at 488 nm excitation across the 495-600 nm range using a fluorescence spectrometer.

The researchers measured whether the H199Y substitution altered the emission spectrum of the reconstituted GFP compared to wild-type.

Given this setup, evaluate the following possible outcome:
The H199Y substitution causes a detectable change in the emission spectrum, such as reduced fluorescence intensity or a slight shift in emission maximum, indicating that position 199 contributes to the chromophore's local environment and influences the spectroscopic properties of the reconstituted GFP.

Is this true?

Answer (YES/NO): NO